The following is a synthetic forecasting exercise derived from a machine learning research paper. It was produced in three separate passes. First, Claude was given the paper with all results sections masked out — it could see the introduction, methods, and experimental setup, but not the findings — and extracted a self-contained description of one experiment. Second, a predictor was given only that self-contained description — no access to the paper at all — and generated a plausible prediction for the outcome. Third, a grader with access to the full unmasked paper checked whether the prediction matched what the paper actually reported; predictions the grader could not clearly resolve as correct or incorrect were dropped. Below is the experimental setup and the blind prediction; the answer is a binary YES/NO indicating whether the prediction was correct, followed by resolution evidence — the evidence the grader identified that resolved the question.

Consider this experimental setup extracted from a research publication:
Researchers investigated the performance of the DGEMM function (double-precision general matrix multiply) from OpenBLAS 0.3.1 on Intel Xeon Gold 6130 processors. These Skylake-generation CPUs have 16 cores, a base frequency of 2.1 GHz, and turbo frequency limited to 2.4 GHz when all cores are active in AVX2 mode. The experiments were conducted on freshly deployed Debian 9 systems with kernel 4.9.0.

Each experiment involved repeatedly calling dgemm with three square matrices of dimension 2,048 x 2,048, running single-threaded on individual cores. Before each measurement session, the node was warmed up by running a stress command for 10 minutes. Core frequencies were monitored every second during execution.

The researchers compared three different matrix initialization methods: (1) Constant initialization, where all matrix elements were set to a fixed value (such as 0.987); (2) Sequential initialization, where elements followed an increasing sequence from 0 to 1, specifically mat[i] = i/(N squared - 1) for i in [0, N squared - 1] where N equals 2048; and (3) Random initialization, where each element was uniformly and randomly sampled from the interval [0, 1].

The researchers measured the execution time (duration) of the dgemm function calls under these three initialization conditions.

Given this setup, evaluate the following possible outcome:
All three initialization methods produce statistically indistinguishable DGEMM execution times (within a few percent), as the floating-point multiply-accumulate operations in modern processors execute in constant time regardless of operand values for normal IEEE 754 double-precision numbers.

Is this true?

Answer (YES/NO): NO